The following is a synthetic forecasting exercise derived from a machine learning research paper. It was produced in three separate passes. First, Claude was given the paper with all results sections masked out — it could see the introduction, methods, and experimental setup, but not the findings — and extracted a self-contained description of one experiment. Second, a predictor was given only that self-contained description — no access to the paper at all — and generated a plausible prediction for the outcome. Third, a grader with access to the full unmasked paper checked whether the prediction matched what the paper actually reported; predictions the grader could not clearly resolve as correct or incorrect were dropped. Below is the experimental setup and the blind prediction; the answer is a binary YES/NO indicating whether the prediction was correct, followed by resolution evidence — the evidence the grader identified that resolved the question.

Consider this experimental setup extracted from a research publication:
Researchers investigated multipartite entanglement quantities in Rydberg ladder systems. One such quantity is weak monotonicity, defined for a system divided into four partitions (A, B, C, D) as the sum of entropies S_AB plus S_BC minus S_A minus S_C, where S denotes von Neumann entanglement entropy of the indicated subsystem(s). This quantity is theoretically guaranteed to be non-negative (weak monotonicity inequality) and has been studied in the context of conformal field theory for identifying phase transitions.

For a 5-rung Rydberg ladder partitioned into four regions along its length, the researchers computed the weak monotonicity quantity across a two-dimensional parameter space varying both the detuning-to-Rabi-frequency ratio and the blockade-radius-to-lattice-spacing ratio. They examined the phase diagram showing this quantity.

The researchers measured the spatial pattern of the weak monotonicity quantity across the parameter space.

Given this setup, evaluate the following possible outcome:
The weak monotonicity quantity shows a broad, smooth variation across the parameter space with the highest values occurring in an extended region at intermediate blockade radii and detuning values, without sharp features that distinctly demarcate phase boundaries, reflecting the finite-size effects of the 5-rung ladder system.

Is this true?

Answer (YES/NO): NO